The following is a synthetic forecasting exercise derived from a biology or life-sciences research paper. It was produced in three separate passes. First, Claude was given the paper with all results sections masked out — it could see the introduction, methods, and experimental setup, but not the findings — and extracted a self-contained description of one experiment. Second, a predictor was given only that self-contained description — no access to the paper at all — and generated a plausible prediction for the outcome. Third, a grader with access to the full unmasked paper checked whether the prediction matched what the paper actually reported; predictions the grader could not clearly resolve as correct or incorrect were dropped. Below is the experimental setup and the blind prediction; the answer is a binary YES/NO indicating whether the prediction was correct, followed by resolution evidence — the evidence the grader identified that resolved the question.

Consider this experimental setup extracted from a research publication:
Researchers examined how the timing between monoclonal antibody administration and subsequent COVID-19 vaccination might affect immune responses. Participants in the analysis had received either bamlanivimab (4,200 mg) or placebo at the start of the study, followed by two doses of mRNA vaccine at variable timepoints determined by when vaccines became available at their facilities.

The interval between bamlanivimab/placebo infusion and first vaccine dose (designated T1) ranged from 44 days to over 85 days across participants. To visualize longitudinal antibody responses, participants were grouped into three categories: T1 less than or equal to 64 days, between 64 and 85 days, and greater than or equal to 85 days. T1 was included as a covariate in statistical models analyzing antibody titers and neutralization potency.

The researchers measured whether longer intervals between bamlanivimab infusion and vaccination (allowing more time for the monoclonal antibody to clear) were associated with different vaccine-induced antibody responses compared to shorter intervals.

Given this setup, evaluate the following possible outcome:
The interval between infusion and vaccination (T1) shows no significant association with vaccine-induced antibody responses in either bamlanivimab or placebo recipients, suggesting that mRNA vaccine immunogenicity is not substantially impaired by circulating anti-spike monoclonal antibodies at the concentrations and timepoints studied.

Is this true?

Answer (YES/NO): YES